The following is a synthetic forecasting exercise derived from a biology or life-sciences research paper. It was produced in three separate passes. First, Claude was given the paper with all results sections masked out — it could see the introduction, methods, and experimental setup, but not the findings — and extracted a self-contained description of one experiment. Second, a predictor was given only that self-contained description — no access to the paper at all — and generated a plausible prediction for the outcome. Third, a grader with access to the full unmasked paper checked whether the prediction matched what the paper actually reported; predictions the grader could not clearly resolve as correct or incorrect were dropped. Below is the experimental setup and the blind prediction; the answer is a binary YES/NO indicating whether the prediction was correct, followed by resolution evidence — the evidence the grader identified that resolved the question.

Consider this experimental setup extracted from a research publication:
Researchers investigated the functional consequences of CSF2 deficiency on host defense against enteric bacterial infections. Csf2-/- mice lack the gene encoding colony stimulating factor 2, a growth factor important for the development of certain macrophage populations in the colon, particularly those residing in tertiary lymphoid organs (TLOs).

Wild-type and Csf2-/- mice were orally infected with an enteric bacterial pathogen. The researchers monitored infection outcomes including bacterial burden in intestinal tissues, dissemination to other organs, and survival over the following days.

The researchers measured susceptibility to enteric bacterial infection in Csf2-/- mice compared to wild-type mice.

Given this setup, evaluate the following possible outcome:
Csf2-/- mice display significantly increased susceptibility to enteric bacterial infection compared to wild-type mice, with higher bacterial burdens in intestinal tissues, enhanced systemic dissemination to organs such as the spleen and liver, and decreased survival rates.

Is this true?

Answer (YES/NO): NO